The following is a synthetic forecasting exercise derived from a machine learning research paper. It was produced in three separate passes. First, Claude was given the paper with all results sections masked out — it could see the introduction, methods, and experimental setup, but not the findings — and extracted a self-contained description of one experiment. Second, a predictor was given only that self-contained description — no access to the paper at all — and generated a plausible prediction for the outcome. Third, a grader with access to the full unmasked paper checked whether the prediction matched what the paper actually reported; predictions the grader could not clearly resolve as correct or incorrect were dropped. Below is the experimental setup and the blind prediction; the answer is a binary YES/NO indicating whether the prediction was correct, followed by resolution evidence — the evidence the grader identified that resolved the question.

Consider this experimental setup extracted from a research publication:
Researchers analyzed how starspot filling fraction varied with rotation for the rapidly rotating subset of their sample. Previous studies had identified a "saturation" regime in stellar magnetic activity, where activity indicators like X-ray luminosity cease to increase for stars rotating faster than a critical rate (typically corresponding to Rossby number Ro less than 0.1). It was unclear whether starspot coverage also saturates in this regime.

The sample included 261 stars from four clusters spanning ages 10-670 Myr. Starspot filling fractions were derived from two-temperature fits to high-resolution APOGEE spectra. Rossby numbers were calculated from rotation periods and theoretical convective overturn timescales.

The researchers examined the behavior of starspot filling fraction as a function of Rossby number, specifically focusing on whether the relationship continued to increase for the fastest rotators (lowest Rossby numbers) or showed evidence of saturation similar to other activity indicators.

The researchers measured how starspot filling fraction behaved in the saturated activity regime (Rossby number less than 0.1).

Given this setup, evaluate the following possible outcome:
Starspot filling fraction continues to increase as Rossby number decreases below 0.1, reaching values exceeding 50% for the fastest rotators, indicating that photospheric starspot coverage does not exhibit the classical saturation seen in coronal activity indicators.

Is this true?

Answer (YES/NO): NO